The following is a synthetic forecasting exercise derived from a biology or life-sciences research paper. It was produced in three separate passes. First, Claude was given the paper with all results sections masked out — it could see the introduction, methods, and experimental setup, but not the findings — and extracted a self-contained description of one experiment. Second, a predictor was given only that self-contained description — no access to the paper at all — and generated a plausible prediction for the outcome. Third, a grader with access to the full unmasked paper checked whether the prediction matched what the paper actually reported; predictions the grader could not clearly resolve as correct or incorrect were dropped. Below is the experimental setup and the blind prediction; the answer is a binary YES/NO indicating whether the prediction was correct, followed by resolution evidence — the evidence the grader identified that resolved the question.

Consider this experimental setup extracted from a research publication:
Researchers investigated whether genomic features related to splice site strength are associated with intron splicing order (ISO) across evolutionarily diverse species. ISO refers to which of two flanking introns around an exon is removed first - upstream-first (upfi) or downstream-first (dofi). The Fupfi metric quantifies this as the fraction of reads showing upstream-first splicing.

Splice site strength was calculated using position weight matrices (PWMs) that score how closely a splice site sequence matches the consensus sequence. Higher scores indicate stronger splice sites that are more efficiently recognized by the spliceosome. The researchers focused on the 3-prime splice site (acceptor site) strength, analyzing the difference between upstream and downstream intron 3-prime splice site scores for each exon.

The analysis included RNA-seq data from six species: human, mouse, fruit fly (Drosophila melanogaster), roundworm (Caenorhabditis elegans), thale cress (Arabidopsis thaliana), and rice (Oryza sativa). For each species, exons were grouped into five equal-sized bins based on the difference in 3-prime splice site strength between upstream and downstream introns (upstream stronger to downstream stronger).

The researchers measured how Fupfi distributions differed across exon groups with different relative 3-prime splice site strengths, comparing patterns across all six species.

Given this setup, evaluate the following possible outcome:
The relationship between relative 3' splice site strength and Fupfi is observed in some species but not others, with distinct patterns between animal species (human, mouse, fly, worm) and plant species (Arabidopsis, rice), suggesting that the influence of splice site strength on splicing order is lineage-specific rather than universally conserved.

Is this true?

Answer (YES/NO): NO